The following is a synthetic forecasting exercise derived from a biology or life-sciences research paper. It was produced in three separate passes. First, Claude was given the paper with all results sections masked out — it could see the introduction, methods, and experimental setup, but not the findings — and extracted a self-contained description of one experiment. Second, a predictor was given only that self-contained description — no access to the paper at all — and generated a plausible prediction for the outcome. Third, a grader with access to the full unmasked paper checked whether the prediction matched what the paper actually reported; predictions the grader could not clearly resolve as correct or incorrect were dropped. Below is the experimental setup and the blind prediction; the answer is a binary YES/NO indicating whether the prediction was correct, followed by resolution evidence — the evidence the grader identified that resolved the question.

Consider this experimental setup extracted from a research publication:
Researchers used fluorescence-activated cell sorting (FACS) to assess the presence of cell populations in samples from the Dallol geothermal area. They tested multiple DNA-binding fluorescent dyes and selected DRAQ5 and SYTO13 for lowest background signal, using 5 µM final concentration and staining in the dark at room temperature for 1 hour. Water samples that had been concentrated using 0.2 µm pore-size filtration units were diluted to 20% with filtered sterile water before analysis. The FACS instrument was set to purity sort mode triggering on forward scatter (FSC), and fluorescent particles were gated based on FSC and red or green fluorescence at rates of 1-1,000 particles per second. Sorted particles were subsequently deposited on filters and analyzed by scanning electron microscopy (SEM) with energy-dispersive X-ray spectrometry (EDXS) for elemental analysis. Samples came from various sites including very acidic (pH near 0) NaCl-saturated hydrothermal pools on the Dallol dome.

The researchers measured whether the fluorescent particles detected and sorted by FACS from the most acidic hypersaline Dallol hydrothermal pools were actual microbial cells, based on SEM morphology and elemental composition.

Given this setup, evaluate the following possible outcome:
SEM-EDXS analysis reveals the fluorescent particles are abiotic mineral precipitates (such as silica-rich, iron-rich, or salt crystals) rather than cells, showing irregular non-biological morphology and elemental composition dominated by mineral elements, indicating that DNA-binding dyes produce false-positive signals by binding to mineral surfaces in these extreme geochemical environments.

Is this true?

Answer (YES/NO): NO